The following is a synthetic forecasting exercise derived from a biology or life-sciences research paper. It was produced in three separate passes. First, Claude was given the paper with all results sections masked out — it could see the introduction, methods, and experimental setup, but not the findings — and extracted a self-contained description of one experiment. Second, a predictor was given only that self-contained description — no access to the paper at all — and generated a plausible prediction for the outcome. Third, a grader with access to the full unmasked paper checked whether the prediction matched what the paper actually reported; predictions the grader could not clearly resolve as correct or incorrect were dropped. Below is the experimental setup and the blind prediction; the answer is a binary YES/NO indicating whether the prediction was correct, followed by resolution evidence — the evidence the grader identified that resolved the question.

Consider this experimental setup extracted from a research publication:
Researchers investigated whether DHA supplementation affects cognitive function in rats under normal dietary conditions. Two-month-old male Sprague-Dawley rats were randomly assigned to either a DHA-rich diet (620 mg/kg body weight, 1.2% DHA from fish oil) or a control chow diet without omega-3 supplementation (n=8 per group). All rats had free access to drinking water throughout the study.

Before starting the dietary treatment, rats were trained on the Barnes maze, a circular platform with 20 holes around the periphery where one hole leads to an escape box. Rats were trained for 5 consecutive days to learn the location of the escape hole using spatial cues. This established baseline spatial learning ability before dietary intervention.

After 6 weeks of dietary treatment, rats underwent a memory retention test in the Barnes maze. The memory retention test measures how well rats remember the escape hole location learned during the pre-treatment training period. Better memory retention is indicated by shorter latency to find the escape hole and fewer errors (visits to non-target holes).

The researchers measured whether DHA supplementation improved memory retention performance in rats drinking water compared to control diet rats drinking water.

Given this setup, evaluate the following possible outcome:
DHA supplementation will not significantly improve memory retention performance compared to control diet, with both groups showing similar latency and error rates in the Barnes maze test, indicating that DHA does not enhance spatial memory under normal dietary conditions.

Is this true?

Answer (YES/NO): YES